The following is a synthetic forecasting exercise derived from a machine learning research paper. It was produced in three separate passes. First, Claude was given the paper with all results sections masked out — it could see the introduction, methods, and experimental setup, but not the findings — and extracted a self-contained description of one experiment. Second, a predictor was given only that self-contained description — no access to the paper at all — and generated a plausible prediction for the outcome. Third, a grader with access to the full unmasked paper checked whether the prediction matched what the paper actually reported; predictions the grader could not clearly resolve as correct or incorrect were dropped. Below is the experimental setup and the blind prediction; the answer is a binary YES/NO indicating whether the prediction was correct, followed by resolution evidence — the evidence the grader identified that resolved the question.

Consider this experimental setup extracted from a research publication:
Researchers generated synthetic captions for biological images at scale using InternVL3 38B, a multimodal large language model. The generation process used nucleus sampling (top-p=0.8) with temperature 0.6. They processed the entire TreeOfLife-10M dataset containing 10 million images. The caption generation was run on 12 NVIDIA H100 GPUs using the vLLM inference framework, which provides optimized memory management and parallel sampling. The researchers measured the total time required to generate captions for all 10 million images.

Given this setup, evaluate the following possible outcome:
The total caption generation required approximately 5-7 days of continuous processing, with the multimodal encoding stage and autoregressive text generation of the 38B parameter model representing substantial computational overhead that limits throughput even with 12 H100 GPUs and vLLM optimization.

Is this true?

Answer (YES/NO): NO